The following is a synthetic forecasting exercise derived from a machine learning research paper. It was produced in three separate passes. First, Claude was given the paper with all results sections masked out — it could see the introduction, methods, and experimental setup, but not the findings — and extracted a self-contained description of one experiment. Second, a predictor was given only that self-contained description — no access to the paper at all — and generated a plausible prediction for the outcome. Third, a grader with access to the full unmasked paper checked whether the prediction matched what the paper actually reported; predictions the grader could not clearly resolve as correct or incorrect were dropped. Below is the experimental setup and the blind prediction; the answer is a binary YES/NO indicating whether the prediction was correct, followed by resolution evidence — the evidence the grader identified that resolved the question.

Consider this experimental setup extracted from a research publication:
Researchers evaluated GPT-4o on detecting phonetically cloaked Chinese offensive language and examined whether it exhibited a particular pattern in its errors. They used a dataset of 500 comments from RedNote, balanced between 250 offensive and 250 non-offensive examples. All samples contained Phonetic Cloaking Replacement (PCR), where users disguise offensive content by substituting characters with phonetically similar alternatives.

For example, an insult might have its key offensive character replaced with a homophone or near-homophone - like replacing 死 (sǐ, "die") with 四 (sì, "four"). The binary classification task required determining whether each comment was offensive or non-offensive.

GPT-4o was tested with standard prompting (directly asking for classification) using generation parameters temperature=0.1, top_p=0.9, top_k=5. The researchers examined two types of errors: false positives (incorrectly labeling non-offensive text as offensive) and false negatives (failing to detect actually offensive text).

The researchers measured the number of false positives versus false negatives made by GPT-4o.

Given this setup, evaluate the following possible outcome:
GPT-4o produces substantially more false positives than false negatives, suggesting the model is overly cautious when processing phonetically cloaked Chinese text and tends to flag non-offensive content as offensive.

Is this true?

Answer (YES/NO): NO